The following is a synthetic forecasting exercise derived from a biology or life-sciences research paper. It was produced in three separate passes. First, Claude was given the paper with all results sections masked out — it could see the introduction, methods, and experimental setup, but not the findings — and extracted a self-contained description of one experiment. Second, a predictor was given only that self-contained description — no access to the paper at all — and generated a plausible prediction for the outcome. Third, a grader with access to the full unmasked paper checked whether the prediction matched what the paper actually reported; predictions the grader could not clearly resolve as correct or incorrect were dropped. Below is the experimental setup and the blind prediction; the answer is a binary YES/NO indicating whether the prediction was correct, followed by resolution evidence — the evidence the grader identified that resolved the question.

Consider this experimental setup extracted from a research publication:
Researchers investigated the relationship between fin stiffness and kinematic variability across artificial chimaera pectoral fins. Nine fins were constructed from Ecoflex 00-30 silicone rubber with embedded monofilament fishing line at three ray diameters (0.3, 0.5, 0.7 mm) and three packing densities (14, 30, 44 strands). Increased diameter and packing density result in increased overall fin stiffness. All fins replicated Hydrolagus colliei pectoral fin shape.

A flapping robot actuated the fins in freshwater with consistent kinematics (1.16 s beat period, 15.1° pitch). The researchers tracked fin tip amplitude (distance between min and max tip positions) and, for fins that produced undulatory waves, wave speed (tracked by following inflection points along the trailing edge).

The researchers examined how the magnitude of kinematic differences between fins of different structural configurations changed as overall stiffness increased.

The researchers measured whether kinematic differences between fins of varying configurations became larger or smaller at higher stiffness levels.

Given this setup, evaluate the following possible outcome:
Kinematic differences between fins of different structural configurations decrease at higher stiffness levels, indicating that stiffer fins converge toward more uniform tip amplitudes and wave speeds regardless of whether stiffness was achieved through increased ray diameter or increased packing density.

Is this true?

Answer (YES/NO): YES